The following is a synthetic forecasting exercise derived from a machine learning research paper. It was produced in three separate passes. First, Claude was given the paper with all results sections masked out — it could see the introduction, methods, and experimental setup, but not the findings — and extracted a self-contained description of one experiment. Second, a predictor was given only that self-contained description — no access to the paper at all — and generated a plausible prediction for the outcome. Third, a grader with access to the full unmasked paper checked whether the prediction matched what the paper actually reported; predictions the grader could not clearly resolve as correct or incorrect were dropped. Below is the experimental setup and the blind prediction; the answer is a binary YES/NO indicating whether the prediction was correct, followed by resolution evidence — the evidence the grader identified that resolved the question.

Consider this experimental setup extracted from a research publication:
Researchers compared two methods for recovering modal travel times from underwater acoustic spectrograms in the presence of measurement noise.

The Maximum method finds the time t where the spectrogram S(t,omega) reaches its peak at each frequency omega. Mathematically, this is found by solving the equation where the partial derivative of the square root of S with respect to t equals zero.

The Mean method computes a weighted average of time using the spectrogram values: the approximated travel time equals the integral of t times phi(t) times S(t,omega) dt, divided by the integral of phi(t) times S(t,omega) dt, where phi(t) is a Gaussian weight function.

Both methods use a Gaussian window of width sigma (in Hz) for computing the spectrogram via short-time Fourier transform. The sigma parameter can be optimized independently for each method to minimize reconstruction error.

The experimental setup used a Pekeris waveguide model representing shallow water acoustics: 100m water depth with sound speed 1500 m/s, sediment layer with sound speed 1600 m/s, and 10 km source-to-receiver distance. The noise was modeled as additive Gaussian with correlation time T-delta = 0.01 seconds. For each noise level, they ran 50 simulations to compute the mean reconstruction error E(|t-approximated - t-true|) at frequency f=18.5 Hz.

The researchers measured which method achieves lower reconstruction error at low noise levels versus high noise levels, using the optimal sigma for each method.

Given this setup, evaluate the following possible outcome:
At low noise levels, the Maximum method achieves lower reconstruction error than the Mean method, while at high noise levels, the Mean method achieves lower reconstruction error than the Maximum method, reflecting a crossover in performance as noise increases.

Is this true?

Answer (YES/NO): NO